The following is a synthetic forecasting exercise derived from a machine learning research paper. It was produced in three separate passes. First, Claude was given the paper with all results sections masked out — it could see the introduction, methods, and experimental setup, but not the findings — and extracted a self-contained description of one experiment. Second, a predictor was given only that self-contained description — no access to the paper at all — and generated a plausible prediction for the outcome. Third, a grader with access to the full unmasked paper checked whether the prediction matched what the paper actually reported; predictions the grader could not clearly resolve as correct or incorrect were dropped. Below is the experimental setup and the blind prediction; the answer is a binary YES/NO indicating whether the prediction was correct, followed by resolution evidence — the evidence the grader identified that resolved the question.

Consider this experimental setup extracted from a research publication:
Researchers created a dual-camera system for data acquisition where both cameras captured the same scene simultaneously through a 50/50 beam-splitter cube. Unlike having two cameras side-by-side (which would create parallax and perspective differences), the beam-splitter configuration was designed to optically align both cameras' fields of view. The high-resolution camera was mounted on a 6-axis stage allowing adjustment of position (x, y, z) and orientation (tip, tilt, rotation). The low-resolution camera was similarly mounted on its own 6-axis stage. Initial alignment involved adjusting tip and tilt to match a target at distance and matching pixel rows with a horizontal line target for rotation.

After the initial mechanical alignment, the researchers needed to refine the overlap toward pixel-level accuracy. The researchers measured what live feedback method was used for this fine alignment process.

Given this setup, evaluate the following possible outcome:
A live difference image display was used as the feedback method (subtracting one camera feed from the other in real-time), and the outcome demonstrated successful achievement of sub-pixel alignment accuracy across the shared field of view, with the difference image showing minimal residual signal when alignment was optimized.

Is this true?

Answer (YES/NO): NO